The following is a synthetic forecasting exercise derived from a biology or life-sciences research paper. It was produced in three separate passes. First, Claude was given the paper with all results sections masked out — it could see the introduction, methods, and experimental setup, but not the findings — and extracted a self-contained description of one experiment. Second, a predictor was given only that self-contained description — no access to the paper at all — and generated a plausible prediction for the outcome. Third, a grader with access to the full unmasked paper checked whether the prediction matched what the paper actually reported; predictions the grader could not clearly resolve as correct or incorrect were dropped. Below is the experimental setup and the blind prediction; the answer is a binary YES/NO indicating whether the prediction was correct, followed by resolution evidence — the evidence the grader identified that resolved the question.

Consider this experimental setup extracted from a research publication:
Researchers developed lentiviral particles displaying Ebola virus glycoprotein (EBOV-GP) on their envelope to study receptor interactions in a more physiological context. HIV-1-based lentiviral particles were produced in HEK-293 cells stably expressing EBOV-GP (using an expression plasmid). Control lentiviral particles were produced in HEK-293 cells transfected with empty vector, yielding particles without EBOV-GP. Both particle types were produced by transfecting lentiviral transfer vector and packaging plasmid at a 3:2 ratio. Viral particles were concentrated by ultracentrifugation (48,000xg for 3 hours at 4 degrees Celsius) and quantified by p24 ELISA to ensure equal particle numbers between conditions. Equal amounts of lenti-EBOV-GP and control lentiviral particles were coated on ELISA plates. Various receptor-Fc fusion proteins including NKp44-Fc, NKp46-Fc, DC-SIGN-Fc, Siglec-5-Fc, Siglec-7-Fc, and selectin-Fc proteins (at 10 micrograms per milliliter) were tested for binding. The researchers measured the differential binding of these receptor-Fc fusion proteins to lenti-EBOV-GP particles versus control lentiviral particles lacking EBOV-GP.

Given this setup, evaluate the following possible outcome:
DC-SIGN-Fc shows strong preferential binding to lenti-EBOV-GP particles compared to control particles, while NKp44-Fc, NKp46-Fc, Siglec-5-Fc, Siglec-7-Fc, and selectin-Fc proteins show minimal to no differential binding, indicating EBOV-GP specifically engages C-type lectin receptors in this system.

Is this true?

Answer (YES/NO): NO